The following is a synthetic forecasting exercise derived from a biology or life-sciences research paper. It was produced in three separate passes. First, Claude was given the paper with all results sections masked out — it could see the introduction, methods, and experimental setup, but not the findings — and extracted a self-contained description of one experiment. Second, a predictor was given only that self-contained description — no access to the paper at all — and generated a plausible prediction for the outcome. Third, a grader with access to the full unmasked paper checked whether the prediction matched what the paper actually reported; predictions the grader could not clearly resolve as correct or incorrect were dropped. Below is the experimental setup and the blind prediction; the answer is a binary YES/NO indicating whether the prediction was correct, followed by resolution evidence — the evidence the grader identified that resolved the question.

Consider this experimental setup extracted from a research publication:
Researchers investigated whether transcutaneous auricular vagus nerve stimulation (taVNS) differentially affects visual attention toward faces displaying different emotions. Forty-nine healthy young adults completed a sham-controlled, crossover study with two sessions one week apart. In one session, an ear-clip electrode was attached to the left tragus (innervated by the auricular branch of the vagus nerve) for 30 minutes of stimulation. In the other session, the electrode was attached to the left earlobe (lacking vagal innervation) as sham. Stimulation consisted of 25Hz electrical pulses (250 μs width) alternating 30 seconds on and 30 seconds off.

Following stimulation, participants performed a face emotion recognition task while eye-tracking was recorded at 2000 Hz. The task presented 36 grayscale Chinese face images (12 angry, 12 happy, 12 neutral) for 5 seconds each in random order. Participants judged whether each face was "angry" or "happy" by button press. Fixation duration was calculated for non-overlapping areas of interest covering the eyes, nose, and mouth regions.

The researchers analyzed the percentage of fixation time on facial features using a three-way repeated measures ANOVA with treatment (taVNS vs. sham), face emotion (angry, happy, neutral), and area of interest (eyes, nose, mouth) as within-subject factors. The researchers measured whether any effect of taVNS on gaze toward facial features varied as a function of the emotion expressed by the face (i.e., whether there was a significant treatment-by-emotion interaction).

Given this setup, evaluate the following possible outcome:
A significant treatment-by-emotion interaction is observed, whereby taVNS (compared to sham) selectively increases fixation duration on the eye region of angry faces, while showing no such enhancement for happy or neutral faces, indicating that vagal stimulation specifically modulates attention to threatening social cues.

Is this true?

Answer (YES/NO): NO